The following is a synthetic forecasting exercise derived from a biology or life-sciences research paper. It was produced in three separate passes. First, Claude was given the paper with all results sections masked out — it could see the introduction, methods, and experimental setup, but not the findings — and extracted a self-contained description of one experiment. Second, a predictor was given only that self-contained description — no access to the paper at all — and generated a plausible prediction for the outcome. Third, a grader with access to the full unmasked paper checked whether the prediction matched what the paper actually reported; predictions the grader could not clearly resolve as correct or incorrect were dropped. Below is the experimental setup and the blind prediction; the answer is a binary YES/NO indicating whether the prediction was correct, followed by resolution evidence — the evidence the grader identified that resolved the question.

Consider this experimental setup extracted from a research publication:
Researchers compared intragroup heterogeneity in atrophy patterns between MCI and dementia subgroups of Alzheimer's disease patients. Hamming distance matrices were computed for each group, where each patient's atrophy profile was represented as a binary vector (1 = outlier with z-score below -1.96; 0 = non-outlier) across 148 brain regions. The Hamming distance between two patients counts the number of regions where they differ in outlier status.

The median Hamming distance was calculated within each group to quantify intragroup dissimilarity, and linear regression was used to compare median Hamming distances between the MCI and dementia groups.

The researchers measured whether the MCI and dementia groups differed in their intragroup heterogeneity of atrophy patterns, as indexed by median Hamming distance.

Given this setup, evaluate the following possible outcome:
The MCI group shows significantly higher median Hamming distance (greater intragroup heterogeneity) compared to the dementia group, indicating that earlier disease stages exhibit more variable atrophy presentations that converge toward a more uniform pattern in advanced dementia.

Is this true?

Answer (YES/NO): NO